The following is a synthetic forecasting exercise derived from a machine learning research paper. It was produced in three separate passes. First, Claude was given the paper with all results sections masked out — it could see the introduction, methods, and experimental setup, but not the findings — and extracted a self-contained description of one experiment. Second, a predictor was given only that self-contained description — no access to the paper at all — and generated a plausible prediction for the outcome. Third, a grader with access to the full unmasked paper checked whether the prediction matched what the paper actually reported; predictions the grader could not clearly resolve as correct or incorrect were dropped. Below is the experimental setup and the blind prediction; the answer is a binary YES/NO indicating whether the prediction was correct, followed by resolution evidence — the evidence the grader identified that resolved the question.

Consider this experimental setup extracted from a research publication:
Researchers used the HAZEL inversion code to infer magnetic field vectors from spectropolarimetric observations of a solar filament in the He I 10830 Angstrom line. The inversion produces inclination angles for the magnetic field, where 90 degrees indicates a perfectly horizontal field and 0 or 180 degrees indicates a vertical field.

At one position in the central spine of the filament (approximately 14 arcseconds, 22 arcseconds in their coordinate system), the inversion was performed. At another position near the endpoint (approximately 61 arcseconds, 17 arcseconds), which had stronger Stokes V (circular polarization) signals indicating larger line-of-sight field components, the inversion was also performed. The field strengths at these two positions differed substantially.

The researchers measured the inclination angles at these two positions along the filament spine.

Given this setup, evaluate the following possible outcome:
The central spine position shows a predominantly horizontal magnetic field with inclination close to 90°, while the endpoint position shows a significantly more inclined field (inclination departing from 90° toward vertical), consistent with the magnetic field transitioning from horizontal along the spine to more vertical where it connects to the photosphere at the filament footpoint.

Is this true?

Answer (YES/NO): NO